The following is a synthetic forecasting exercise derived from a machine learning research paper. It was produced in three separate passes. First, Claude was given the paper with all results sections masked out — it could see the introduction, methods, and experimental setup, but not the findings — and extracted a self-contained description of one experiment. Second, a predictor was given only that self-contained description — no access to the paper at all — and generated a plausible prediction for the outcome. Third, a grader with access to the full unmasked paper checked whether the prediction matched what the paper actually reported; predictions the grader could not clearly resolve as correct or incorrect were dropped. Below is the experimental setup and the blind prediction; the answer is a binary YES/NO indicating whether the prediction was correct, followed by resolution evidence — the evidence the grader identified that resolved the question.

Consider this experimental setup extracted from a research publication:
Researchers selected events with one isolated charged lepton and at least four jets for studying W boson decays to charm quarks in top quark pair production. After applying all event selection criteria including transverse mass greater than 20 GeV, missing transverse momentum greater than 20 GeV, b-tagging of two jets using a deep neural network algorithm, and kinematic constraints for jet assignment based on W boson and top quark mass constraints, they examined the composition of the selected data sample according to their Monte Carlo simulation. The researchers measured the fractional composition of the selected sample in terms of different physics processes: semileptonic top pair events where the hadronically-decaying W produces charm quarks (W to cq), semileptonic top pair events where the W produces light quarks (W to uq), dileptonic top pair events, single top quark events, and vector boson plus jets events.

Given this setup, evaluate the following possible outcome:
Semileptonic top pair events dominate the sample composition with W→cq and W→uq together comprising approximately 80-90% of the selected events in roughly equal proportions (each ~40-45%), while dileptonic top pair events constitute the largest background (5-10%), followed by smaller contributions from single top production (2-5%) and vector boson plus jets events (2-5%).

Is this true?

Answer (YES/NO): NO